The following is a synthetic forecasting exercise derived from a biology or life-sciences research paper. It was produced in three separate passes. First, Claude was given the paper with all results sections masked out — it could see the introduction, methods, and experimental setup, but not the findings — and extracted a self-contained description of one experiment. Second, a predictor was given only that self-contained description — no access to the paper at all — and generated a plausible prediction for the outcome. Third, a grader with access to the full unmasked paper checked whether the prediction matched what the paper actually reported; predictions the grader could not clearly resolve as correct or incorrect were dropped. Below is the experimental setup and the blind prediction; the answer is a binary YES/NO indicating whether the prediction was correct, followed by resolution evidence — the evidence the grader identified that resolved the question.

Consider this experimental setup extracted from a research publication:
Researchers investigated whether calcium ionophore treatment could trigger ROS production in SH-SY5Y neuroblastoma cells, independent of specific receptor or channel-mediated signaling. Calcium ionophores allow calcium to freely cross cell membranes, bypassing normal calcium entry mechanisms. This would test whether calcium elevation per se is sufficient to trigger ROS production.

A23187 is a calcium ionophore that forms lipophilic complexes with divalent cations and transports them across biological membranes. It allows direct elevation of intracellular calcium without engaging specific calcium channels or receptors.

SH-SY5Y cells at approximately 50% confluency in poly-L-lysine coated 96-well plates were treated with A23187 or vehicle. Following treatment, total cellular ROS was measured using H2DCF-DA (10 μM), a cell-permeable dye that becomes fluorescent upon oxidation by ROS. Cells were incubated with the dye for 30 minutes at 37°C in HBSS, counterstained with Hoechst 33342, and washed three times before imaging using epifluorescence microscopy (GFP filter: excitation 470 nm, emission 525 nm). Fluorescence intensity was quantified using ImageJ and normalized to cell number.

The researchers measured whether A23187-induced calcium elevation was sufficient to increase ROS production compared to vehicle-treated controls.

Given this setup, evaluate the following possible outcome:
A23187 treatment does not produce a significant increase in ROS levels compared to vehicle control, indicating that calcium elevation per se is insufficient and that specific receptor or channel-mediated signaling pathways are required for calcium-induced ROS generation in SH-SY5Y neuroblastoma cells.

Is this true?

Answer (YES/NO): NO